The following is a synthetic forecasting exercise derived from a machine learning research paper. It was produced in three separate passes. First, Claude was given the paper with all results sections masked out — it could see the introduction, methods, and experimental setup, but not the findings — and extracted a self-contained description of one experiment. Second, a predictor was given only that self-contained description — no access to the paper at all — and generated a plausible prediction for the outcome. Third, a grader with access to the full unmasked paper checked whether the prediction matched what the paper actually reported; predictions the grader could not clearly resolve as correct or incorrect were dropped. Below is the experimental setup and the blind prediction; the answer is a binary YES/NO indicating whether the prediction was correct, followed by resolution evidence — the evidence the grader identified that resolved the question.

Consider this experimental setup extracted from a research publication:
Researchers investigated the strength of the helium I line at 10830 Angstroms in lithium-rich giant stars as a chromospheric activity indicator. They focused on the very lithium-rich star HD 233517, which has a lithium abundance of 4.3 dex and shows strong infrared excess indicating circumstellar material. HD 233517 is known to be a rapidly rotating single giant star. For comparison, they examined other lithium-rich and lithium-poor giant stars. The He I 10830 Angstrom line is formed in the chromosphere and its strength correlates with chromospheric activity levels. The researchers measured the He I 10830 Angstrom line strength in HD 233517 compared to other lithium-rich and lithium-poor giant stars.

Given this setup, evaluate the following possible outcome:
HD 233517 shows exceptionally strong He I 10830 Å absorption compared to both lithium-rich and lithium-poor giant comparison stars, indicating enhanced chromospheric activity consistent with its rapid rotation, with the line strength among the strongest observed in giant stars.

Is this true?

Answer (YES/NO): YES